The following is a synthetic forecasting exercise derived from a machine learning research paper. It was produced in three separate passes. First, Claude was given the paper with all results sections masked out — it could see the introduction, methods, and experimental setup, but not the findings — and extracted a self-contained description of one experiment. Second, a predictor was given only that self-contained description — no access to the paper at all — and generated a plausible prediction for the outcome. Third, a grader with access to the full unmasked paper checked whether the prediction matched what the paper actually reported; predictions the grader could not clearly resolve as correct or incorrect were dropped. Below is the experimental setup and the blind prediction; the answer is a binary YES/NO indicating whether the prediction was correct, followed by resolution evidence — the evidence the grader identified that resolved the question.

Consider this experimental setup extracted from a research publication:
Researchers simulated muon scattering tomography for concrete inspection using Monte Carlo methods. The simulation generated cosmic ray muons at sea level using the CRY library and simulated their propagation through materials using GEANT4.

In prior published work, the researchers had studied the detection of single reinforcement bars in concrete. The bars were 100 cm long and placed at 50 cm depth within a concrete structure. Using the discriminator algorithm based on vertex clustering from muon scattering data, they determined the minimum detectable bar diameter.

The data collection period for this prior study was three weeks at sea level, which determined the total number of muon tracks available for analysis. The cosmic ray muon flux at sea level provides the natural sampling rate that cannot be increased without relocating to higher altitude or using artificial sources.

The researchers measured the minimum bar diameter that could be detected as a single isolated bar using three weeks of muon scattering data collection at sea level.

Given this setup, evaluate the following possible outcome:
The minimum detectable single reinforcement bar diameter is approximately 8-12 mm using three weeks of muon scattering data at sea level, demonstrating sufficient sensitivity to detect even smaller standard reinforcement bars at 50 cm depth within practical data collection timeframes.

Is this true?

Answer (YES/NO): NO